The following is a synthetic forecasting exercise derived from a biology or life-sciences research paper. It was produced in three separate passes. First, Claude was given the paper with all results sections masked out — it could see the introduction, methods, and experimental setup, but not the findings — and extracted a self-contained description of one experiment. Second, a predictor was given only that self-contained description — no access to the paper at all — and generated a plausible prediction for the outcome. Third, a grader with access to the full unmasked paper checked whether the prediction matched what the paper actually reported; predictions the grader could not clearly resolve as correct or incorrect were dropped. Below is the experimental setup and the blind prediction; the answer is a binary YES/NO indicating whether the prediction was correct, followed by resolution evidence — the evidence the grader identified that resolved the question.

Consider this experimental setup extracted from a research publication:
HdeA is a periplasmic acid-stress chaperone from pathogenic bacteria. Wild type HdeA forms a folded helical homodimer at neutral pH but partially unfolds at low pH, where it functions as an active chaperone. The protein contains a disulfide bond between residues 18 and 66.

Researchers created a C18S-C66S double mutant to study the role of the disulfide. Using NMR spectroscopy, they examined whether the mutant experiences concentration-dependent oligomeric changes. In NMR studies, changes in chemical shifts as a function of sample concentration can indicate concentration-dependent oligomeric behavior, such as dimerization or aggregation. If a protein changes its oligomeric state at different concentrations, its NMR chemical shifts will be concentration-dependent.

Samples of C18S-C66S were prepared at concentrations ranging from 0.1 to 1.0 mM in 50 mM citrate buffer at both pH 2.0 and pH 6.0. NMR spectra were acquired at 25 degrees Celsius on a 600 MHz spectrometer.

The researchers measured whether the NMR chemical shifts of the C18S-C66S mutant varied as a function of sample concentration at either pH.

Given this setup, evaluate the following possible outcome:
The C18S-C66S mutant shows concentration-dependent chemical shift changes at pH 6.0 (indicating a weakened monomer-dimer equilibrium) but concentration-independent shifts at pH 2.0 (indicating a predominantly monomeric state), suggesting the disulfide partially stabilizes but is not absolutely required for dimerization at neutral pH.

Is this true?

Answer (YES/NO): NO